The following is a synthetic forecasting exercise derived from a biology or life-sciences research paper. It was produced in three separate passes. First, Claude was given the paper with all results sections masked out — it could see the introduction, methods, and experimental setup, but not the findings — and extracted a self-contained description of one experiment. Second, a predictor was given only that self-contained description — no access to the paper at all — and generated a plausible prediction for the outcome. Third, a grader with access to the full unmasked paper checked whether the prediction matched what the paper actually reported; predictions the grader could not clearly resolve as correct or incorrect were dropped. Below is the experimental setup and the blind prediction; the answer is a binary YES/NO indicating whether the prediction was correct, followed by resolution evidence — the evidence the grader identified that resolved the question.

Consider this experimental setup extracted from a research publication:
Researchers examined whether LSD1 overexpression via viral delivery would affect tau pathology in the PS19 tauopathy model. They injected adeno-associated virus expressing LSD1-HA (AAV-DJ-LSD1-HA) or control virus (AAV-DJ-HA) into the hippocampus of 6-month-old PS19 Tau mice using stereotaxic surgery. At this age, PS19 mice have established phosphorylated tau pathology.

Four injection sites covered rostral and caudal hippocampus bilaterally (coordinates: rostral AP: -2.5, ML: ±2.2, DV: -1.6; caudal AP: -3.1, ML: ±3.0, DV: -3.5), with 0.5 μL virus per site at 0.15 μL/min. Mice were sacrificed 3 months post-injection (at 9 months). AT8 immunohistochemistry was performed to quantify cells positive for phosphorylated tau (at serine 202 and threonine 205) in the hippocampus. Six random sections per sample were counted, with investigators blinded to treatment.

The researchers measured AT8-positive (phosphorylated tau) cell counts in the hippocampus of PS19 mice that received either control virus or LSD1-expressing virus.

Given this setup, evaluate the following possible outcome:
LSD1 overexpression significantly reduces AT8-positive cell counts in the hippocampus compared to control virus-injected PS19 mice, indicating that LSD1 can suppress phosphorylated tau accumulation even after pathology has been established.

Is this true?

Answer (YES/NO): NO